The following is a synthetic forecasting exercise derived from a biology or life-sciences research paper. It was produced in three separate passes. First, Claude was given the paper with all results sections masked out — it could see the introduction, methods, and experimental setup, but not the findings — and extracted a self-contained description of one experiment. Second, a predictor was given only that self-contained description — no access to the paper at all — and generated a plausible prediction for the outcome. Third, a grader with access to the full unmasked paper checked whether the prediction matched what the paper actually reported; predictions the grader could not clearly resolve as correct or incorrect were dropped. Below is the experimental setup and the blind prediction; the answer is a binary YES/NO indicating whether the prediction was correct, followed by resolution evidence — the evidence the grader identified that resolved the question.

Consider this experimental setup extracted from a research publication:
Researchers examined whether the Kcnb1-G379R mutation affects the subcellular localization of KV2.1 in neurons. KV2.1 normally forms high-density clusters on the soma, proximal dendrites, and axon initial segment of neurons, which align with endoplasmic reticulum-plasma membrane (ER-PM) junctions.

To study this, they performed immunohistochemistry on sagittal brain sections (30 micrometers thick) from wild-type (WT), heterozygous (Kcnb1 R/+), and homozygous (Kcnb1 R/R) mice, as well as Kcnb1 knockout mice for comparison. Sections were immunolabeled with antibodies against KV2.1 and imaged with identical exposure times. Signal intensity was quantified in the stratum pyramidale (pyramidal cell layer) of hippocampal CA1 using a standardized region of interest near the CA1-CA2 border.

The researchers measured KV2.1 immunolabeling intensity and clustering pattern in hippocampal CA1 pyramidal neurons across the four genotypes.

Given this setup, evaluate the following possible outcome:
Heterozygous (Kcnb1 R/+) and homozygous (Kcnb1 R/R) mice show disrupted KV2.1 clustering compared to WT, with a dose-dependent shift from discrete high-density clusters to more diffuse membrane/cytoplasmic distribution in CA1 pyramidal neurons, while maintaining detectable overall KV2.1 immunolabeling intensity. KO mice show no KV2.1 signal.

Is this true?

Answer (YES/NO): NO